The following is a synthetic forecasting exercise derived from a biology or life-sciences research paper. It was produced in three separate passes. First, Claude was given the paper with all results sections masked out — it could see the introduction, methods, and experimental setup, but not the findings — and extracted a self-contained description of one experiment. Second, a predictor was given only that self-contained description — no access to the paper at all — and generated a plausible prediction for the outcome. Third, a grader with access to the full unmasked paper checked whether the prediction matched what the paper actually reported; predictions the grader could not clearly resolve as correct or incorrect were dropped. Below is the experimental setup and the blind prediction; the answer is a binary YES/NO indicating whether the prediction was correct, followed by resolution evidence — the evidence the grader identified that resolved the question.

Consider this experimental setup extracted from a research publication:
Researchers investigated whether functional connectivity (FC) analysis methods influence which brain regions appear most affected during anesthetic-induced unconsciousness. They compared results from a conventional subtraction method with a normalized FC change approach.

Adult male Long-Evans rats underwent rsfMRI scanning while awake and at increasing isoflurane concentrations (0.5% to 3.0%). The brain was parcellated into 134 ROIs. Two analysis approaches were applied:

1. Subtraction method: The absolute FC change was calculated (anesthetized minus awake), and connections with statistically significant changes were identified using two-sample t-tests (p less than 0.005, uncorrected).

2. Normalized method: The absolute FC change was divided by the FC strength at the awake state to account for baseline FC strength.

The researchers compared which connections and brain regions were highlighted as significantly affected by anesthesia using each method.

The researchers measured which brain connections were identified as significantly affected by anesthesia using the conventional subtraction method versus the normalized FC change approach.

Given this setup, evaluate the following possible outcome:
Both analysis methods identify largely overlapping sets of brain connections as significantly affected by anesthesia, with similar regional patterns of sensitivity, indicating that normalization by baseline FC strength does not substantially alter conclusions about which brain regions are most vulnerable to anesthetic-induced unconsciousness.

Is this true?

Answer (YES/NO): NO